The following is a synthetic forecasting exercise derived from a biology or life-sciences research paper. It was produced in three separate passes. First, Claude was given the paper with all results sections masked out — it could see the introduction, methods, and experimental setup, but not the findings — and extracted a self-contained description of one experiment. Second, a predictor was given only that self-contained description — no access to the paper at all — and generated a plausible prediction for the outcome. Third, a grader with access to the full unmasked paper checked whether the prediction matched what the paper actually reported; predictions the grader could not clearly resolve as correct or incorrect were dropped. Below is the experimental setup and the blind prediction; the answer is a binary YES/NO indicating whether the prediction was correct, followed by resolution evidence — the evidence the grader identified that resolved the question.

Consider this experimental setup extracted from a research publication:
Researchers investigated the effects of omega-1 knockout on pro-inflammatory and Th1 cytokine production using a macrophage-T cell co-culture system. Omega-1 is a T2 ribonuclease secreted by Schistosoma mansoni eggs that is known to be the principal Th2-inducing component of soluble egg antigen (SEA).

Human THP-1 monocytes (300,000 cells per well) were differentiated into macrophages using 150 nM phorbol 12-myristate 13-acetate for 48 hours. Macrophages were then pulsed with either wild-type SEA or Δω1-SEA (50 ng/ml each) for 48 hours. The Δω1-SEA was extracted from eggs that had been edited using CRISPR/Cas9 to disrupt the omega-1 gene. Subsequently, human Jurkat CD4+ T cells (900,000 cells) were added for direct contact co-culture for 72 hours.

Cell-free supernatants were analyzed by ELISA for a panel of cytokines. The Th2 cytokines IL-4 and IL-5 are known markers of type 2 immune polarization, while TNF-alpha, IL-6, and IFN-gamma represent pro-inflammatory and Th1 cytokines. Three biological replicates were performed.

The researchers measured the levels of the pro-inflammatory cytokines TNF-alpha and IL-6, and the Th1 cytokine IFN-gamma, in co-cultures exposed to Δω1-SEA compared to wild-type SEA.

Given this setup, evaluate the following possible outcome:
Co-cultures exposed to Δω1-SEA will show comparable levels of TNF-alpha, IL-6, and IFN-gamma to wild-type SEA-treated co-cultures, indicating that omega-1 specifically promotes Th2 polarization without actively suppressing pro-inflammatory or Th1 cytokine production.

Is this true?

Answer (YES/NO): NO